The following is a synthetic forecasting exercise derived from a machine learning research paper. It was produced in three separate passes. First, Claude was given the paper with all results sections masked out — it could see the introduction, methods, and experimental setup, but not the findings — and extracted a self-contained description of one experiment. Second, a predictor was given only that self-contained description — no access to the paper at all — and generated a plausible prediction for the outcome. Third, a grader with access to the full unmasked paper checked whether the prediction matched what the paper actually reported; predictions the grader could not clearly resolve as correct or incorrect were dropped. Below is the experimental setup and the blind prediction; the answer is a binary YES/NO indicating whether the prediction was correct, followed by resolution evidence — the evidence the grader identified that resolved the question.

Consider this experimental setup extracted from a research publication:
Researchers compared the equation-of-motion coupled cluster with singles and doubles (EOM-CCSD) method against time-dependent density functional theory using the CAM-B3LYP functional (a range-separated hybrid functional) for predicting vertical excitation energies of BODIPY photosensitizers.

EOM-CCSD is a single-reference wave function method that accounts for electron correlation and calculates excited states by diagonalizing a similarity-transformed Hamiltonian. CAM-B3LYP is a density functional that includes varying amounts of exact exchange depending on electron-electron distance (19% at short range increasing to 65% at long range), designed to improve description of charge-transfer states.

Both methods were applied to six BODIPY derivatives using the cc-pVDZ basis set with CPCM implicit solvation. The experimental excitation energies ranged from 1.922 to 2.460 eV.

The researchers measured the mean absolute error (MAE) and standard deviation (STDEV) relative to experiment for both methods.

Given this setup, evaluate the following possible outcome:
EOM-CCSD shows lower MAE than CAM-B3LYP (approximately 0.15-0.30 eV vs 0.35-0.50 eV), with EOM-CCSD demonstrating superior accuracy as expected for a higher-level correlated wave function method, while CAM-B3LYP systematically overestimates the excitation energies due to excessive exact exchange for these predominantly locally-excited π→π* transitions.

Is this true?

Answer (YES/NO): NO